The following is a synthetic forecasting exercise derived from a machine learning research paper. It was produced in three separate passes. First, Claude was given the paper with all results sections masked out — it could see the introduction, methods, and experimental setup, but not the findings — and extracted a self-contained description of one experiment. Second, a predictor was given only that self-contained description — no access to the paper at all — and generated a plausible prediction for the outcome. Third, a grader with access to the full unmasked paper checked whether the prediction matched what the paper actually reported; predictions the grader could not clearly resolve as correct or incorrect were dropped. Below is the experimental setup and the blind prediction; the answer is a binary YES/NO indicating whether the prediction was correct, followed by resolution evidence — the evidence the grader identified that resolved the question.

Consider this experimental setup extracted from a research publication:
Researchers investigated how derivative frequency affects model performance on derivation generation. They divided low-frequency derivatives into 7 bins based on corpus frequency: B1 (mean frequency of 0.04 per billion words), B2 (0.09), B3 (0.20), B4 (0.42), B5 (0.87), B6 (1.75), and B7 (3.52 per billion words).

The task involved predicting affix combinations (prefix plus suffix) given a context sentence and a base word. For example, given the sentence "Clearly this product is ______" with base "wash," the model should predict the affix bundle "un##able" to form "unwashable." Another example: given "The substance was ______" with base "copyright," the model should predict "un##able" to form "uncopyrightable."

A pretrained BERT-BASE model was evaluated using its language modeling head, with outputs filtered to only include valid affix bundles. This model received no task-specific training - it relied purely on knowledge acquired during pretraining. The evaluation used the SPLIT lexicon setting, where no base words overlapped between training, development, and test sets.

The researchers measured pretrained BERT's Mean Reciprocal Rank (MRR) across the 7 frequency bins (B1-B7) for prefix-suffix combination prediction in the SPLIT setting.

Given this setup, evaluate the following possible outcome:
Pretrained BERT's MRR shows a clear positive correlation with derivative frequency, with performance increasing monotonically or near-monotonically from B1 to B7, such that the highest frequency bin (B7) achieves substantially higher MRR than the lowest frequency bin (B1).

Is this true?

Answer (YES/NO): YES